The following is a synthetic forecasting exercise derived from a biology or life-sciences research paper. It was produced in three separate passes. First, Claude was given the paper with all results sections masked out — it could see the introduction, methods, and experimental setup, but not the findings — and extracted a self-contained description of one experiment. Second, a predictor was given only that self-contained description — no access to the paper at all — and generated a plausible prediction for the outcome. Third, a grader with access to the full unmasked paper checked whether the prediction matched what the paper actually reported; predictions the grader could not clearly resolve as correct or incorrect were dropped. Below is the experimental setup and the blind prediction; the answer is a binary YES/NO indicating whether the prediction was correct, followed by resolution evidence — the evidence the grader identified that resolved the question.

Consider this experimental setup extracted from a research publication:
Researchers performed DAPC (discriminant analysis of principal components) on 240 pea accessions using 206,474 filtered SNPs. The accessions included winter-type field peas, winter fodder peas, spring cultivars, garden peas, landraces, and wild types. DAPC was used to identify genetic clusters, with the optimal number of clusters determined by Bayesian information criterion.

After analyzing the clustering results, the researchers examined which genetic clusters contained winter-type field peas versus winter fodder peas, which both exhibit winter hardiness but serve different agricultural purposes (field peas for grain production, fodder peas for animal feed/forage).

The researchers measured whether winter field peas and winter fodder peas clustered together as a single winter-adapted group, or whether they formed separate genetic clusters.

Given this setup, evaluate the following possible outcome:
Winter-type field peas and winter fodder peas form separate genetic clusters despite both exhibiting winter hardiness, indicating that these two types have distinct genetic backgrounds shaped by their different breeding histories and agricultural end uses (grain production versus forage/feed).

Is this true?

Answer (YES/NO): YES